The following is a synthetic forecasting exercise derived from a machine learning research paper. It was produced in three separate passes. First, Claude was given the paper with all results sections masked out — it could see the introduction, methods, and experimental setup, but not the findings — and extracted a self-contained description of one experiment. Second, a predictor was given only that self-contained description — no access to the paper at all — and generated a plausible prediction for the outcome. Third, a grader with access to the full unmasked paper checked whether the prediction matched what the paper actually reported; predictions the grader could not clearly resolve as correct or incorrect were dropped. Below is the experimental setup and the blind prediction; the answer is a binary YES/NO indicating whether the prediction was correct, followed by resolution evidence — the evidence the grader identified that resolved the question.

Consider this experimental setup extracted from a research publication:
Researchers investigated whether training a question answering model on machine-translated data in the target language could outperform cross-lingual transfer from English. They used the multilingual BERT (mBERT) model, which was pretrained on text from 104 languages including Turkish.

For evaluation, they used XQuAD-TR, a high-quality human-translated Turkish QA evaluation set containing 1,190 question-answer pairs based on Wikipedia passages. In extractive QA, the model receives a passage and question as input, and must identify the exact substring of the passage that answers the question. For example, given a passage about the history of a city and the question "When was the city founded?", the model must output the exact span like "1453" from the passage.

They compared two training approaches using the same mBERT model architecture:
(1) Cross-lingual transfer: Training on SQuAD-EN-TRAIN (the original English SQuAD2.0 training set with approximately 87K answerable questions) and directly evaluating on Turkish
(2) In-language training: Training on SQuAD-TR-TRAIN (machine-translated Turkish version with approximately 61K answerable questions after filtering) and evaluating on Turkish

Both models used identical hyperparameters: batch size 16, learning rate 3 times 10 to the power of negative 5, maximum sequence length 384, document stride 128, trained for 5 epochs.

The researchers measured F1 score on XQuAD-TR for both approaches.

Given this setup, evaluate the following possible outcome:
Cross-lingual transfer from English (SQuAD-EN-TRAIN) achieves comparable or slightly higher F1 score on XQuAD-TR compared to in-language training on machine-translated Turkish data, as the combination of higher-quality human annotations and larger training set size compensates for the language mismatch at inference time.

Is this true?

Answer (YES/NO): NO